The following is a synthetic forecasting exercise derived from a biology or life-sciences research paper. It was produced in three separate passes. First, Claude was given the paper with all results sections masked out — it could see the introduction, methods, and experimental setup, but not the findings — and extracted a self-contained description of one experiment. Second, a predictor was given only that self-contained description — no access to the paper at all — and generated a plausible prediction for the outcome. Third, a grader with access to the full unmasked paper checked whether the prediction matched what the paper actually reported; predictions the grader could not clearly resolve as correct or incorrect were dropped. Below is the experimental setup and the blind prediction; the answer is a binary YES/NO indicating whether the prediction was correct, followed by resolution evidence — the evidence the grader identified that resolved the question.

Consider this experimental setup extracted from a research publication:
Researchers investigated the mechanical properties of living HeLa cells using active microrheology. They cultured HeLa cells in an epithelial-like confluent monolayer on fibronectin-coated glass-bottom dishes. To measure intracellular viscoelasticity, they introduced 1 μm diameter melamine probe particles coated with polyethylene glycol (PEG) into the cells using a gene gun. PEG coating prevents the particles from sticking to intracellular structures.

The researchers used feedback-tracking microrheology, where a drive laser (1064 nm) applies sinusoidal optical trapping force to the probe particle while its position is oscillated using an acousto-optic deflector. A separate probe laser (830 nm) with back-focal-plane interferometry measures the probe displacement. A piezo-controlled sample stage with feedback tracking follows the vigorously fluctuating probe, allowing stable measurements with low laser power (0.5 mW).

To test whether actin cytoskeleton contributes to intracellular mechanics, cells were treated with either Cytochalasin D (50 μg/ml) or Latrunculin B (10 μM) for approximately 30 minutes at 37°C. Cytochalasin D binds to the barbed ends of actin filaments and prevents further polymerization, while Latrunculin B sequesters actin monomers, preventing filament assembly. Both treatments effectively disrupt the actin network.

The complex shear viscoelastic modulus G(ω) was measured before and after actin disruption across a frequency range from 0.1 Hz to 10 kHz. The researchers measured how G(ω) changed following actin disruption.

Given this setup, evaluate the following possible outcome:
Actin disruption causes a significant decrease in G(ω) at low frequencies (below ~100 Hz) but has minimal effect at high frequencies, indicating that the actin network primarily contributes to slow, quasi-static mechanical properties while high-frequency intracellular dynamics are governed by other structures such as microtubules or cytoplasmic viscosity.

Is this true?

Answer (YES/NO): NO